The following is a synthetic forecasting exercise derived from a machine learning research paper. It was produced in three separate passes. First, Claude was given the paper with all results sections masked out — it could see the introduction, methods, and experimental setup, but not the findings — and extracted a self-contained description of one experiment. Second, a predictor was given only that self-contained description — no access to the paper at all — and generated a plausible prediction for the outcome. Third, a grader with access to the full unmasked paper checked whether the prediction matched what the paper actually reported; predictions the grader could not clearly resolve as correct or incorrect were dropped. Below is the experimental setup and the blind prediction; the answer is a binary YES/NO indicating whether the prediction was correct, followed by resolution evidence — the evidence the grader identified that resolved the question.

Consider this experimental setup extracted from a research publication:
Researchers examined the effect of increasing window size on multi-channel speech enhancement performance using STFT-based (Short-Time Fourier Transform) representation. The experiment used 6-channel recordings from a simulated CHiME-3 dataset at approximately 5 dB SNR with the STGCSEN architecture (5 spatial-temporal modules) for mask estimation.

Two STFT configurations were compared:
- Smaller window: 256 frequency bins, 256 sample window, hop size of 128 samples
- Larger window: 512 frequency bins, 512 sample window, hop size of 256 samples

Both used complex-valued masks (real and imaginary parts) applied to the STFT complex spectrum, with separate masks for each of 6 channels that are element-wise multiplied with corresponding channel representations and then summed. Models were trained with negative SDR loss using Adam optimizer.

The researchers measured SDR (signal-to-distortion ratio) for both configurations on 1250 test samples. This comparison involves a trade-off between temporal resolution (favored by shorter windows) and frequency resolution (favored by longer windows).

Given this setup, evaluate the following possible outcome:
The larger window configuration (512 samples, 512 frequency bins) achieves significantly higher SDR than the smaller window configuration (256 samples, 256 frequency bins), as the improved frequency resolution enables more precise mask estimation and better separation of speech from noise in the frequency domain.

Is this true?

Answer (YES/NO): YES